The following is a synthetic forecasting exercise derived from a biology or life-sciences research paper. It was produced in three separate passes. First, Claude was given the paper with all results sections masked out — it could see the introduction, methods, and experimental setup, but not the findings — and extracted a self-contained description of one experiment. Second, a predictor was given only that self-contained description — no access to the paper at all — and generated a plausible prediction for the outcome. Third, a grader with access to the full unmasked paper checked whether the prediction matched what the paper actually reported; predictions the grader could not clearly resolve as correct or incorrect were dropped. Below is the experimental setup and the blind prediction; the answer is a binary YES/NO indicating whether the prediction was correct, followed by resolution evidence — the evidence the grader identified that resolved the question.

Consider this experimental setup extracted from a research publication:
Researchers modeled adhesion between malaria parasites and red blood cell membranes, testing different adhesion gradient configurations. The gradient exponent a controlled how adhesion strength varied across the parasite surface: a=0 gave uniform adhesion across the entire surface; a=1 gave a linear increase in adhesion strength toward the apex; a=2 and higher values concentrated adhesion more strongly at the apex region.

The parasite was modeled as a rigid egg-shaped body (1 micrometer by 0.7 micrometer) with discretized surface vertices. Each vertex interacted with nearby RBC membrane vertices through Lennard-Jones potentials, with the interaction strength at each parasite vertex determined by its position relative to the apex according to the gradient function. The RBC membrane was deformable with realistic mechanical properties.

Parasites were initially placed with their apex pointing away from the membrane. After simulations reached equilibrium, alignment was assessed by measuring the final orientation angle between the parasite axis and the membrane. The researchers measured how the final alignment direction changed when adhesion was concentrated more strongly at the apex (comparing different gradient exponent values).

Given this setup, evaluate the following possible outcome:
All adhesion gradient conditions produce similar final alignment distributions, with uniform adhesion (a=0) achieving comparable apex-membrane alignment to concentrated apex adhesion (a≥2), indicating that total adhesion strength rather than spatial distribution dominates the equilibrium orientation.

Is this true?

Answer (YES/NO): NO